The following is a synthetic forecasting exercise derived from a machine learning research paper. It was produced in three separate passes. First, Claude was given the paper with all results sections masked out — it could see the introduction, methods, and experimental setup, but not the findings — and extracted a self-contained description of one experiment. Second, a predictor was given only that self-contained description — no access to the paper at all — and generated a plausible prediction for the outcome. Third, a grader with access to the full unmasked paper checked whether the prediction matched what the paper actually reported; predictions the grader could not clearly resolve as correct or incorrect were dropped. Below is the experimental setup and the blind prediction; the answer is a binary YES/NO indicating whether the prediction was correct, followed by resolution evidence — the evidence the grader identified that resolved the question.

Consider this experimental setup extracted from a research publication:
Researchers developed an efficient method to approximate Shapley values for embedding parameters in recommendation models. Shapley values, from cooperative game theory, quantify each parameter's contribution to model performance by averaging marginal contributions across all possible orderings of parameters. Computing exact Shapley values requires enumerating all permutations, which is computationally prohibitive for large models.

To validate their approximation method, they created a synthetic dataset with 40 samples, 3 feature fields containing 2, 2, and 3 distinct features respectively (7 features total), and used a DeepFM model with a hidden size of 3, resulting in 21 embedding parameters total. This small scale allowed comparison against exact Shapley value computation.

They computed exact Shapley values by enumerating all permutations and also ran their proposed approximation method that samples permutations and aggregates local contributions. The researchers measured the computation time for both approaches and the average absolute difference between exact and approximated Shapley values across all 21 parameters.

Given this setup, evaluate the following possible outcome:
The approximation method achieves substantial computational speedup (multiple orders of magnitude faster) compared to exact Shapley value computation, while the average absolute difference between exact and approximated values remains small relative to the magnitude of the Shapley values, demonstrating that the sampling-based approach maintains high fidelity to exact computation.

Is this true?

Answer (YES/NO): YES